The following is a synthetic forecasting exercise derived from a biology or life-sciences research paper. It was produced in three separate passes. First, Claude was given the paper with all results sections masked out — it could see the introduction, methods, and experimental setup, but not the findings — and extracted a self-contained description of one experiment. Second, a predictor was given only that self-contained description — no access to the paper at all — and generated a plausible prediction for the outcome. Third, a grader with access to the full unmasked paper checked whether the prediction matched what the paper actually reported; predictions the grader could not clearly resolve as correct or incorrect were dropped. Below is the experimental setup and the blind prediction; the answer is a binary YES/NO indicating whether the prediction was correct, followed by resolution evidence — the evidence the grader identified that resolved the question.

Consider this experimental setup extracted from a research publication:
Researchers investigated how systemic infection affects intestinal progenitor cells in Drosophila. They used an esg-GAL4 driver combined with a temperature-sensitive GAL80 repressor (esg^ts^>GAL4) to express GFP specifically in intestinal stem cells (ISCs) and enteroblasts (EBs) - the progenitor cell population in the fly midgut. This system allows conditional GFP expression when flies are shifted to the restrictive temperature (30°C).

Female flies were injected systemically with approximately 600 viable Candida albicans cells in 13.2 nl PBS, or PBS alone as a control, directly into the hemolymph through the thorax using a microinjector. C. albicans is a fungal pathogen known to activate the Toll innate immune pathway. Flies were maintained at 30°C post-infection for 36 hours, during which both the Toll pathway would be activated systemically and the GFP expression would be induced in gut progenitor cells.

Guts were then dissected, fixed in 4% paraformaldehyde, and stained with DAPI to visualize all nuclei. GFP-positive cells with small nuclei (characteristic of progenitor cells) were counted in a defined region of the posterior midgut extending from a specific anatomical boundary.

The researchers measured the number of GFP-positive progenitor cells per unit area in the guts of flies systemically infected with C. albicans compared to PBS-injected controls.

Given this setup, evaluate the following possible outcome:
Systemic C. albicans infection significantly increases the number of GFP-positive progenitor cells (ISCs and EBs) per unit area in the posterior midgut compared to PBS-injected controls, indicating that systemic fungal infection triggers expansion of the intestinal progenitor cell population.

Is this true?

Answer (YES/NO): NO